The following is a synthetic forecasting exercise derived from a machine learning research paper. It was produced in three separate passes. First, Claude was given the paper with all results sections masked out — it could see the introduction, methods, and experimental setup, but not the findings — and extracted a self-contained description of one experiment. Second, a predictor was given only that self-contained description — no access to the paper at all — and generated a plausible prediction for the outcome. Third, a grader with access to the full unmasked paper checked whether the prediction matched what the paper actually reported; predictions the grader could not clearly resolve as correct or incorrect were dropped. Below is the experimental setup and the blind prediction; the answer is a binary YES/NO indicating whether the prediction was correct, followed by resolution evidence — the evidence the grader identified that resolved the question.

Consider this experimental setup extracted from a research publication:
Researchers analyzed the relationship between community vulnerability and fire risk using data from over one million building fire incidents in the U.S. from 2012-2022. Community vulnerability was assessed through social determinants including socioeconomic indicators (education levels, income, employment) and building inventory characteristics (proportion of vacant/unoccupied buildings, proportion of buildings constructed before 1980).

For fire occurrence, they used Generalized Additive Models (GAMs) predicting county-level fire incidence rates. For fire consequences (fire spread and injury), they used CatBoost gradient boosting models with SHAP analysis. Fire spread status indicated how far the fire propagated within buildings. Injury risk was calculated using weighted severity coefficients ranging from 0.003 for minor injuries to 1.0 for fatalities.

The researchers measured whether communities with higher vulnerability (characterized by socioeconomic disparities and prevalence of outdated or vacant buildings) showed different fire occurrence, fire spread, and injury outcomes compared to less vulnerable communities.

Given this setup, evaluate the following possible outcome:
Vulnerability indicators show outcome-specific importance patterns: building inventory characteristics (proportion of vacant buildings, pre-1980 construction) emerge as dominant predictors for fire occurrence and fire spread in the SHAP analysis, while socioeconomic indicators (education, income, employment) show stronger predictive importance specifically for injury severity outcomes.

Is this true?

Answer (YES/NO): NO